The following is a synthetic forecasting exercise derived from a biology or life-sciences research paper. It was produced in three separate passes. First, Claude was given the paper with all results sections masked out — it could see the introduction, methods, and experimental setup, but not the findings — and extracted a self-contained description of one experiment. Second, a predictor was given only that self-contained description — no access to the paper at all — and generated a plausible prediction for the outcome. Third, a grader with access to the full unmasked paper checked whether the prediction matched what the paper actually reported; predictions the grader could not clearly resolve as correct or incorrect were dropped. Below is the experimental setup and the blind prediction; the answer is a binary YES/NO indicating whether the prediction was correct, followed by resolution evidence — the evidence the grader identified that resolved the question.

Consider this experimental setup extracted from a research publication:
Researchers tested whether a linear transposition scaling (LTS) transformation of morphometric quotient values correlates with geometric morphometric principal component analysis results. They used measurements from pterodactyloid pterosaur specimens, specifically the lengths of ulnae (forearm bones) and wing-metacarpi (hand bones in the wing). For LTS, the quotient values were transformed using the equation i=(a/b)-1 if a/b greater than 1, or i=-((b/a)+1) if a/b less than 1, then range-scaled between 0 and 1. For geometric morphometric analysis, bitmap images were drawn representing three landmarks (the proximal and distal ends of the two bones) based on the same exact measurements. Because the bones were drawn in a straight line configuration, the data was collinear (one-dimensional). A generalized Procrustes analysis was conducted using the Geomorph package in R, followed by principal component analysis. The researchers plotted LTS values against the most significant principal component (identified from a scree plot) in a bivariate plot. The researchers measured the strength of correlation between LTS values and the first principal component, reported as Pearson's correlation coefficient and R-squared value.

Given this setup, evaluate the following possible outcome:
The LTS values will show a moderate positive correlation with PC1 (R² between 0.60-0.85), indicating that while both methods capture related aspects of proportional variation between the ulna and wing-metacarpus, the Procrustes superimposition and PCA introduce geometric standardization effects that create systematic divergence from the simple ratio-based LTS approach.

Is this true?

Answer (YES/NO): NO